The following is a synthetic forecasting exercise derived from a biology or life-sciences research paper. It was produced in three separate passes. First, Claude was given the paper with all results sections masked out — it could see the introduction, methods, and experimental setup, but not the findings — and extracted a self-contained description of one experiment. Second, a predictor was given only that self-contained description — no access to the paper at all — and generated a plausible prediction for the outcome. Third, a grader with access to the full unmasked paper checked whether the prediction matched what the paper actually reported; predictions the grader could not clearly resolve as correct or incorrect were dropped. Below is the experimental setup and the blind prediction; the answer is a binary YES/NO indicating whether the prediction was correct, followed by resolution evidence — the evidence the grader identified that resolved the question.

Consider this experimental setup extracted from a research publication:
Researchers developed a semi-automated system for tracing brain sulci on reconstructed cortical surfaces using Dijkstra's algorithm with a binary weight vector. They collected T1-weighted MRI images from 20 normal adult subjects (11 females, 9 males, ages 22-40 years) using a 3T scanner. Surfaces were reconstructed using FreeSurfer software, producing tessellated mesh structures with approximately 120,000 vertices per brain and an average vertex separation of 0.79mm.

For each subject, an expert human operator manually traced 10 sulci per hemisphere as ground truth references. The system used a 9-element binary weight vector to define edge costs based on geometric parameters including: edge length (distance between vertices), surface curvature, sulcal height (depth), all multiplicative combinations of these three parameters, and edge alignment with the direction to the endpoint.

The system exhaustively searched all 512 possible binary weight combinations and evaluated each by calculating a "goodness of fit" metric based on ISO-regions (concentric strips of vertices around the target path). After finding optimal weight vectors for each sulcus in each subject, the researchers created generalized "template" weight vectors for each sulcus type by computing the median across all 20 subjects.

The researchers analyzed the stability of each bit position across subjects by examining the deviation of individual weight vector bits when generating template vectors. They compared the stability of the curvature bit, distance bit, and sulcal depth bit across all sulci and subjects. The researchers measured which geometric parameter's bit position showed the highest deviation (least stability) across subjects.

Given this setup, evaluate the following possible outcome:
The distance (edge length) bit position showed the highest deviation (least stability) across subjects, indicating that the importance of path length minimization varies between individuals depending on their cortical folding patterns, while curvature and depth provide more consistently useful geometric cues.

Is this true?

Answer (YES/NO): NO